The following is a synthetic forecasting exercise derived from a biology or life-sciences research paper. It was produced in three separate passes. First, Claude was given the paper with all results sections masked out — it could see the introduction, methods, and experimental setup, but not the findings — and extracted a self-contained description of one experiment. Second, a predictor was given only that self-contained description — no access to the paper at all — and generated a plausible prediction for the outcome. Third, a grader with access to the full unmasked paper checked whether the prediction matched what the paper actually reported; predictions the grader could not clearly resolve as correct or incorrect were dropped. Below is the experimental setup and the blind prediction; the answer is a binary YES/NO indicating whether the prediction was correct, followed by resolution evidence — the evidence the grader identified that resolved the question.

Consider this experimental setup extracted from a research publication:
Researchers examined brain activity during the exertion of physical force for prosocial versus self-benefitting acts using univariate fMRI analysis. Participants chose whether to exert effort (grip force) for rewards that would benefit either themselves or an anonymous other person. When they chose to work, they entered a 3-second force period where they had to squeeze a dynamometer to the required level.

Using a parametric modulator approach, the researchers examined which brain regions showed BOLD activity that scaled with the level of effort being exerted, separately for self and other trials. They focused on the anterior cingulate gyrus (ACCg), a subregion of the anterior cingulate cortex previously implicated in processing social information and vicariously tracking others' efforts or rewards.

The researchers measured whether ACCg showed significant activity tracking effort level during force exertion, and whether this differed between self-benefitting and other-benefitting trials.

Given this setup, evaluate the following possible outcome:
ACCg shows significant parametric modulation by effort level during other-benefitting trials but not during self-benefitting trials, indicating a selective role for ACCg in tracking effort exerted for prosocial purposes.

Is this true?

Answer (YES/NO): YES